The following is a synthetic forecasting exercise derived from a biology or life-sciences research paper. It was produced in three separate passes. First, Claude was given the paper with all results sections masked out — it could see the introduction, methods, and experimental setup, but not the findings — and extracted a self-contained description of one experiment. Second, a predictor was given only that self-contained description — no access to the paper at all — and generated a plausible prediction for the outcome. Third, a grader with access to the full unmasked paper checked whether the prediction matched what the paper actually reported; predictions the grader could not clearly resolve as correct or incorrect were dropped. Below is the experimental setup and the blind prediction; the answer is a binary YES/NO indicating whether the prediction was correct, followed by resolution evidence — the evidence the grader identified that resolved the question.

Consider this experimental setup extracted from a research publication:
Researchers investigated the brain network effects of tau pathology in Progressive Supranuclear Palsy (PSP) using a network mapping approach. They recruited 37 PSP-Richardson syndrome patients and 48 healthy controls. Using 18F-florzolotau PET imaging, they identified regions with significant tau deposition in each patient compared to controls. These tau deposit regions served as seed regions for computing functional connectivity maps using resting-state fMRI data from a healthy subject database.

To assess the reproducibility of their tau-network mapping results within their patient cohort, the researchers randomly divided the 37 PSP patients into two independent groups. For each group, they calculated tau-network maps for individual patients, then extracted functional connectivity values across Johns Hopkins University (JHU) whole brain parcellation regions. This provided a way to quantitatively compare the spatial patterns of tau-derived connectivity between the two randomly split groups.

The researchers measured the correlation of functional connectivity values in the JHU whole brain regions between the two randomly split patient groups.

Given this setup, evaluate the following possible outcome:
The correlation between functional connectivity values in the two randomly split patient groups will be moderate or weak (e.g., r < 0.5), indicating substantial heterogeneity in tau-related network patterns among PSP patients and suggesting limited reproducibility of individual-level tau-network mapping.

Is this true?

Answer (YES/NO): NO